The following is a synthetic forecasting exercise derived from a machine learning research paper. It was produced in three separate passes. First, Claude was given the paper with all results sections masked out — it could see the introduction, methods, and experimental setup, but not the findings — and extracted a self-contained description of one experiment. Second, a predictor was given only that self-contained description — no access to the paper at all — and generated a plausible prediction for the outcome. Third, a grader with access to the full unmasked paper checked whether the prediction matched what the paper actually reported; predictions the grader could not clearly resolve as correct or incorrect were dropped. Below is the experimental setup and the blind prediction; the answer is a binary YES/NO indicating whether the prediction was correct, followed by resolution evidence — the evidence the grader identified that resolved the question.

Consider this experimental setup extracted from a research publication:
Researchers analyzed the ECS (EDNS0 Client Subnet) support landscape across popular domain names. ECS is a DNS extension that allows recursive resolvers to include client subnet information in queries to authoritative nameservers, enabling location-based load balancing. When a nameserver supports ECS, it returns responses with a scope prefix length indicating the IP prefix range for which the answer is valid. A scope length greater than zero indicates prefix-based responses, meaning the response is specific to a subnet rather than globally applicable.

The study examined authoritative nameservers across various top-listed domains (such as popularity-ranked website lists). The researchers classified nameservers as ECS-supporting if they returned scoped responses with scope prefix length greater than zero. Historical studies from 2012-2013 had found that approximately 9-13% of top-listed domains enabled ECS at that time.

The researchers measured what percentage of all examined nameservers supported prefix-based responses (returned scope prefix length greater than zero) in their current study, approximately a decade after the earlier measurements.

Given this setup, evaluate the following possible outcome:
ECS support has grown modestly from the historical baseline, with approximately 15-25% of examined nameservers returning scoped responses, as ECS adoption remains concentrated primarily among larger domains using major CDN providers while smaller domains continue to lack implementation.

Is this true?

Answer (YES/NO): NO